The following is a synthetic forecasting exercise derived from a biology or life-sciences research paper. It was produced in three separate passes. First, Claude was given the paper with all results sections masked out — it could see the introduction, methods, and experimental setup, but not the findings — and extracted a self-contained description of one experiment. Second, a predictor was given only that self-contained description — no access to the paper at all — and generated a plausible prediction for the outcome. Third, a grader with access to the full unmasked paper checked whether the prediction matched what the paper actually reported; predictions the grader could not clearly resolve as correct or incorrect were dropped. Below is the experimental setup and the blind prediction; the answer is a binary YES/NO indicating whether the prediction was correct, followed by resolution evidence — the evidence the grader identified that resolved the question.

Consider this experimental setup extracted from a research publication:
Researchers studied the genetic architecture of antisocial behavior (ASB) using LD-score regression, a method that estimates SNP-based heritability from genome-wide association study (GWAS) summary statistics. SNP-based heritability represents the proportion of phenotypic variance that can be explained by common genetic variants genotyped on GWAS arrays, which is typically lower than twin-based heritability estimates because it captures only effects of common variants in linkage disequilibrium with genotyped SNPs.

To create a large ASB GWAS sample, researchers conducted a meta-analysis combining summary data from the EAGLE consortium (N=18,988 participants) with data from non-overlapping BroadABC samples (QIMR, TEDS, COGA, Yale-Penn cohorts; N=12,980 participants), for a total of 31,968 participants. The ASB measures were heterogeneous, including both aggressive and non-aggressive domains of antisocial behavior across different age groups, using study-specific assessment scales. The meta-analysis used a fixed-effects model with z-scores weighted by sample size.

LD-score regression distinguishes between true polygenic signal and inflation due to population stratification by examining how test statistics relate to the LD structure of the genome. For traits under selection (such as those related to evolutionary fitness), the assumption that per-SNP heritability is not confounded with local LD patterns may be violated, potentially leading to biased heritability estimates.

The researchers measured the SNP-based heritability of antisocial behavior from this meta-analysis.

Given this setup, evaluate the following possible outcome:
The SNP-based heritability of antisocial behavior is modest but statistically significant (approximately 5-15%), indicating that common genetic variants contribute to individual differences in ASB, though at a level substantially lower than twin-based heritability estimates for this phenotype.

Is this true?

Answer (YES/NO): NO